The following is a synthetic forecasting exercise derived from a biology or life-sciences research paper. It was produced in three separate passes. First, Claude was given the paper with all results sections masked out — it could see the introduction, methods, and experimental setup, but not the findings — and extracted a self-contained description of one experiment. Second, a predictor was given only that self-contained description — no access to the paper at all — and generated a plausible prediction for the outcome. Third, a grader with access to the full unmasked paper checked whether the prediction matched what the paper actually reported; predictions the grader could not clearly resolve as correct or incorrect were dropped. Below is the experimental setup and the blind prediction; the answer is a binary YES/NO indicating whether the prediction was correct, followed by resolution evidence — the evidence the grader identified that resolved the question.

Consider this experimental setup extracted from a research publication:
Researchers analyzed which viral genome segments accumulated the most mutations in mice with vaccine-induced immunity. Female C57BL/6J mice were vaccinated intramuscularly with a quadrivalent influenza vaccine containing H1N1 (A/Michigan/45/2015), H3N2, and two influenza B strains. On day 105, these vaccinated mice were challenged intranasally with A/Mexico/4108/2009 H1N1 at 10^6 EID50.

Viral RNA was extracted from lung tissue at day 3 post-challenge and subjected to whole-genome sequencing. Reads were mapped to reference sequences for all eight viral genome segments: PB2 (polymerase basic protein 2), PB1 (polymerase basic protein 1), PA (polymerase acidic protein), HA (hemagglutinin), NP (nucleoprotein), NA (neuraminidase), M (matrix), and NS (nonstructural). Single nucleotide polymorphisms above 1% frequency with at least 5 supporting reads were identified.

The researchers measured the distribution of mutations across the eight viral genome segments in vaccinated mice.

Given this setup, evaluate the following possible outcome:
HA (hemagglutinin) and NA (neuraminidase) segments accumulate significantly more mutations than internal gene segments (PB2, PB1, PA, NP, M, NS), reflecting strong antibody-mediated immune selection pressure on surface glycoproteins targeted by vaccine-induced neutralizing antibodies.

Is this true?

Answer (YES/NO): NO